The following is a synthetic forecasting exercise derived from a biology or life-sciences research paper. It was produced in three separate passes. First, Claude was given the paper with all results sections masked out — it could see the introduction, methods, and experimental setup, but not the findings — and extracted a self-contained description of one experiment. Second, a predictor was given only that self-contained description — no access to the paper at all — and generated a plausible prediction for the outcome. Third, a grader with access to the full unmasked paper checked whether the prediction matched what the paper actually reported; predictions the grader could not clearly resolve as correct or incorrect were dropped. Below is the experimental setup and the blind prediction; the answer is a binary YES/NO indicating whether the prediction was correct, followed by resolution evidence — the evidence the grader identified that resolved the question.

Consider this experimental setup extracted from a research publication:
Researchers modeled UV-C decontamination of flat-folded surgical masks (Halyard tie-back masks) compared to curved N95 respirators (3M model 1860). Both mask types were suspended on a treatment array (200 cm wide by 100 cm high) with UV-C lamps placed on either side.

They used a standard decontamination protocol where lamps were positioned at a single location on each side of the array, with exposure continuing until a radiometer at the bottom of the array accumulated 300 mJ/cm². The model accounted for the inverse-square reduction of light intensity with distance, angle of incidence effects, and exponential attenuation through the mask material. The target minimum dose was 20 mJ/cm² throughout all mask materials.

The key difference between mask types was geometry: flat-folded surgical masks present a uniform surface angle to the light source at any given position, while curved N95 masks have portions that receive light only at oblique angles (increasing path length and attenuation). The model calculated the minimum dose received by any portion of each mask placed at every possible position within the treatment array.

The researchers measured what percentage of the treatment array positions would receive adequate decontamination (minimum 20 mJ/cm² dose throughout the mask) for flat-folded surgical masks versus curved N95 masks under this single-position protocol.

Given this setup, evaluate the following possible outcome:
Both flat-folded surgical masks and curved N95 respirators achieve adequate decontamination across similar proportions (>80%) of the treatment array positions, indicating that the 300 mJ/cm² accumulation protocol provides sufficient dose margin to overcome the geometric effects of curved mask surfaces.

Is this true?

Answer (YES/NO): NO